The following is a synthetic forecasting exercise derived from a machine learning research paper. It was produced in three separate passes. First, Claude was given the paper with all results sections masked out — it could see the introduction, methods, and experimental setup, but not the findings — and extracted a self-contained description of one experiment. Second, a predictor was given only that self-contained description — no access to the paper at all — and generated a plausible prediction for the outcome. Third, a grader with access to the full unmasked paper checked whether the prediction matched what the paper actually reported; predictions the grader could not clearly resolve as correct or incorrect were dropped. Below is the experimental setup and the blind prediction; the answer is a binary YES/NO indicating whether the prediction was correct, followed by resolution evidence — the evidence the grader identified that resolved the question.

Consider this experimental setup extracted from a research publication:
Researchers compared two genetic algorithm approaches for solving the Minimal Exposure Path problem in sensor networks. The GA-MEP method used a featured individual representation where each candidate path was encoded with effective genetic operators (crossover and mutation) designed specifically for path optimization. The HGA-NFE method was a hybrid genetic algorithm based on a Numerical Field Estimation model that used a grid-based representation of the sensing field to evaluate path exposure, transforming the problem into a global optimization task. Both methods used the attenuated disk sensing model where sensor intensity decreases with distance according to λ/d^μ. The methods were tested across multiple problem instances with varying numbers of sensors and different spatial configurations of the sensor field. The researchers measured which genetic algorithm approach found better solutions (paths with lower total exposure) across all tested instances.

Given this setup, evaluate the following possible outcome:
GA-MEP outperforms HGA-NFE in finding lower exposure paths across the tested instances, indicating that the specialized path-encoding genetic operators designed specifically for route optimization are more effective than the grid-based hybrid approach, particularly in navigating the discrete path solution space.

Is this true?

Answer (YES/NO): YES